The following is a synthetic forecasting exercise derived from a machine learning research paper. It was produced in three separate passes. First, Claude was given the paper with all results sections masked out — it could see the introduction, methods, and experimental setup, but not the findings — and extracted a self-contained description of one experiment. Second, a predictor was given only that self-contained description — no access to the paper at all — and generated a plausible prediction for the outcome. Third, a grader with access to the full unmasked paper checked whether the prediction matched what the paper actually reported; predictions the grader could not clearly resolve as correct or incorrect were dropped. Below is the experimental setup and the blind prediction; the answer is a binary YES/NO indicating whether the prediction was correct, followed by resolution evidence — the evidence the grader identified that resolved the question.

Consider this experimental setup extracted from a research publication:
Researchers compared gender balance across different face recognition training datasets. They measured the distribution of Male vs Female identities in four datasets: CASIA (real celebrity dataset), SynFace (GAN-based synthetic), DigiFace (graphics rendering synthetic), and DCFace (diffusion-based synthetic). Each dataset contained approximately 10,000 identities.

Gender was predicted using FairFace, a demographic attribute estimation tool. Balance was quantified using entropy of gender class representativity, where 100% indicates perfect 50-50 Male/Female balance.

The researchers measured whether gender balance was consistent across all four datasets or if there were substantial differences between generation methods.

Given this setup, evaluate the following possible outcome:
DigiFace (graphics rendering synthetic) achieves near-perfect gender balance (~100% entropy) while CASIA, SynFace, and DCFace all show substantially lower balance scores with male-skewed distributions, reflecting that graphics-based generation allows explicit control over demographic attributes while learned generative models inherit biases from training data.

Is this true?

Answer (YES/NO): NO